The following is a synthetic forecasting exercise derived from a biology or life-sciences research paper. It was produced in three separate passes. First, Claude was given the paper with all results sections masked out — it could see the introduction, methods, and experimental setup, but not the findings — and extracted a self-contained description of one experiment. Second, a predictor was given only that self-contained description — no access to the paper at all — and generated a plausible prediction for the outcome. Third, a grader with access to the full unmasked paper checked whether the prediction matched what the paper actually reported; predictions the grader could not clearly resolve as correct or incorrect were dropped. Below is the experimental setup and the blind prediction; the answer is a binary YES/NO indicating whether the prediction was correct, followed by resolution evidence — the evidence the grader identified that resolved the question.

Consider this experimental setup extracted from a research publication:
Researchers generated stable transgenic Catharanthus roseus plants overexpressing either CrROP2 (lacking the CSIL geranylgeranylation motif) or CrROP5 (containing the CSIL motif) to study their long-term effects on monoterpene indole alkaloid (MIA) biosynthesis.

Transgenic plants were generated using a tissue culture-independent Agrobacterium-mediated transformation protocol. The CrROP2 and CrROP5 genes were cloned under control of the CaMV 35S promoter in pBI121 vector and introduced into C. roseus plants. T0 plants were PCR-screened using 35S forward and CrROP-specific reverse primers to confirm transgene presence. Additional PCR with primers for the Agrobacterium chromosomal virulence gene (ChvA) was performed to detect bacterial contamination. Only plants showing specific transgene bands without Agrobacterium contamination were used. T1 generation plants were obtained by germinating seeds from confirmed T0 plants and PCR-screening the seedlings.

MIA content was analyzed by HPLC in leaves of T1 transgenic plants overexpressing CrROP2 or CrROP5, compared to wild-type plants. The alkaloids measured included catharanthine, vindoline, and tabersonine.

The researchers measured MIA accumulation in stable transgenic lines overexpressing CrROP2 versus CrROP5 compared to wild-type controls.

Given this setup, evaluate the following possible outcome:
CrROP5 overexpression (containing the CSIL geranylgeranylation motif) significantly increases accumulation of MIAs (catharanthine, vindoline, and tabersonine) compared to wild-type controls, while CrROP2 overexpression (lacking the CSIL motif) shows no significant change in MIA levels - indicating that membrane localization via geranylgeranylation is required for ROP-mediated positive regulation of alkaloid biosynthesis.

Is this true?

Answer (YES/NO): NO